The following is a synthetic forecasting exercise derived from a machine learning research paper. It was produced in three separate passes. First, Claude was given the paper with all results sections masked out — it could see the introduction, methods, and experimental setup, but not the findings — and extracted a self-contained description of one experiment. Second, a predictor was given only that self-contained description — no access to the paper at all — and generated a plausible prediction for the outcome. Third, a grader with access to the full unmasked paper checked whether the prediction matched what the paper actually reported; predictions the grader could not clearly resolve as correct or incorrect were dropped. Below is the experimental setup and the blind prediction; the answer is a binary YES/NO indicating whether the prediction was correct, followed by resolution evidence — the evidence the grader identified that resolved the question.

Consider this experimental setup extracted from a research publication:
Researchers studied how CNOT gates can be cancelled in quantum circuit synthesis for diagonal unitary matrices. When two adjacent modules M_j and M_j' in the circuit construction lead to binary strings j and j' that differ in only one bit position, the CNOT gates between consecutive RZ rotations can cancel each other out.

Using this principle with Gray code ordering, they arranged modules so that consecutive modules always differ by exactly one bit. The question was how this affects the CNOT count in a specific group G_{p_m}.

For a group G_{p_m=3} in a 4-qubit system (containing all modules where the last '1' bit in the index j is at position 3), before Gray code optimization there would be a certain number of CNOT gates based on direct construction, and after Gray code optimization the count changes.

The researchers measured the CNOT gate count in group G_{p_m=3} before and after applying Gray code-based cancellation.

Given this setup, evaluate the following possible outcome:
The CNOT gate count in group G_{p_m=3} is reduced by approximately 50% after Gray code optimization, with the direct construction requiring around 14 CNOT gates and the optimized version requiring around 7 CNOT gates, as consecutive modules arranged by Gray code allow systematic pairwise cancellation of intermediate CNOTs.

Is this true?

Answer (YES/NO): NO